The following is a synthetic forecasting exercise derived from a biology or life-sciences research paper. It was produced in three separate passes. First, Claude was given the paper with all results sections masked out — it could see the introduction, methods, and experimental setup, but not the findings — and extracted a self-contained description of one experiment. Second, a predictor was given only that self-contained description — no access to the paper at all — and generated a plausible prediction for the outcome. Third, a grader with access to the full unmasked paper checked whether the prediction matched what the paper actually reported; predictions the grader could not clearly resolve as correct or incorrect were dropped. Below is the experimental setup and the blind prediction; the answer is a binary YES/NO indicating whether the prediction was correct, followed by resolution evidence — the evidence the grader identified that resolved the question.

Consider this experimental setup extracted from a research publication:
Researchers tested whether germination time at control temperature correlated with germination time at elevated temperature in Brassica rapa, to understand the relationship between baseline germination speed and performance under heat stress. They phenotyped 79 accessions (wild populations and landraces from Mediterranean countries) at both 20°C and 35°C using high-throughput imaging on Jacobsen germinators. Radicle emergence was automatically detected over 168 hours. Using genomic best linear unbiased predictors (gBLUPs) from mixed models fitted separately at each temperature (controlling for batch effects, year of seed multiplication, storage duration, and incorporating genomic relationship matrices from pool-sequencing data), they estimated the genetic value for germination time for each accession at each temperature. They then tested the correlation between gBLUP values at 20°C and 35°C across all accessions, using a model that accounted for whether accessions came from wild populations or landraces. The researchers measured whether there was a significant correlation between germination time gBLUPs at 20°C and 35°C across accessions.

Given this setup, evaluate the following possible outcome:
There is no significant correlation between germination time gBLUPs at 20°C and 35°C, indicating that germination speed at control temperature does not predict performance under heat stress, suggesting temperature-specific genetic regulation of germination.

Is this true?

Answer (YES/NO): NO